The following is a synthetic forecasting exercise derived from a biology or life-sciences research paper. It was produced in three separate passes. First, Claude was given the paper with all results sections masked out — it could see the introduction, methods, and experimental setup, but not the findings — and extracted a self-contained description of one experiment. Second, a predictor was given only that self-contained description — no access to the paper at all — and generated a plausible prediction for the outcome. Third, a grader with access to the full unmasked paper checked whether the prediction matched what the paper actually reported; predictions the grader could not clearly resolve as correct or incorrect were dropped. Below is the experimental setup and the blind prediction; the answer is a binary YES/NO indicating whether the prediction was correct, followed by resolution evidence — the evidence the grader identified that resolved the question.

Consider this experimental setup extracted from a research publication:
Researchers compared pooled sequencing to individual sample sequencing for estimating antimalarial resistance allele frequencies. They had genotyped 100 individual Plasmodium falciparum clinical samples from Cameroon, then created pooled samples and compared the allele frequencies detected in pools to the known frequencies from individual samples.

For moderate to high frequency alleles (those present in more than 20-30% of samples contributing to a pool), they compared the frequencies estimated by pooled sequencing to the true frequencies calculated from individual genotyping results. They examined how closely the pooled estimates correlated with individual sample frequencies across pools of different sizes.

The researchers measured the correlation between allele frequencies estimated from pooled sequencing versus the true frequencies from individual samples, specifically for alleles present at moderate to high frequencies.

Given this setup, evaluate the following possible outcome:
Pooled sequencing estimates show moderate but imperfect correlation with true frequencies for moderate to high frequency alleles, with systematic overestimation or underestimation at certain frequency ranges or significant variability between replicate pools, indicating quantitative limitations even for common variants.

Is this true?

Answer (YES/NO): NO